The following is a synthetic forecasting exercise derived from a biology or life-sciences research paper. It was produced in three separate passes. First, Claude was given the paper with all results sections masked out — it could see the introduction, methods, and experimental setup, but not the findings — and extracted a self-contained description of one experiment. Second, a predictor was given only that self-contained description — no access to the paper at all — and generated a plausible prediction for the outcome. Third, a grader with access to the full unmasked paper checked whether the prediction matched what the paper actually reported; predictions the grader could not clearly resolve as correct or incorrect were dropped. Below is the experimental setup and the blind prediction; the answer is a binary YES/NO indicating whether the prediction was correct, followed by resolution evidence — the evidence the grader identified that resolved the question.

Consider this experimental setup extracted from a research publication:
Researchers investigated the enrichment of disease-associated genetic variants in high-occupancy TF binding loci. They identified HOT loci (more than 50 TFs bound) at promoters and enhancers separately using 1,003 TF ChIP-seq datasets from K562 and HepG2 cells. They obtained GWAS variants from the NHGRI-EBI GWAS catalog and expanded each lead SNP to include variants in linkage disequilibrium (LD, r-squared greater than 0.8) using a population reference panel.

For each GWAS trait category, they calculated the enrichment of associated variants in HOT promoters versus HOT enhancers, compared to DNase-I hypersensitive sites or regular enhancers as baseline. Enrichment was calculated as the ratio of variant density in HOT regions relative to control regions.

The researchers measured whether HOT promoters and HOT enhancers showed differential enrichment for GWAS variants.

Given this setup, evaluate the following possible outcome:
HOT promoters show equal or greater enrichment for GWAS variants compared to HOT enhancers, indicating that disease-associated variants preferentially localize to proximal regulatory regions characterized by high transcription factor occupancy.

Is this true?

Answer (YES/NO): YES